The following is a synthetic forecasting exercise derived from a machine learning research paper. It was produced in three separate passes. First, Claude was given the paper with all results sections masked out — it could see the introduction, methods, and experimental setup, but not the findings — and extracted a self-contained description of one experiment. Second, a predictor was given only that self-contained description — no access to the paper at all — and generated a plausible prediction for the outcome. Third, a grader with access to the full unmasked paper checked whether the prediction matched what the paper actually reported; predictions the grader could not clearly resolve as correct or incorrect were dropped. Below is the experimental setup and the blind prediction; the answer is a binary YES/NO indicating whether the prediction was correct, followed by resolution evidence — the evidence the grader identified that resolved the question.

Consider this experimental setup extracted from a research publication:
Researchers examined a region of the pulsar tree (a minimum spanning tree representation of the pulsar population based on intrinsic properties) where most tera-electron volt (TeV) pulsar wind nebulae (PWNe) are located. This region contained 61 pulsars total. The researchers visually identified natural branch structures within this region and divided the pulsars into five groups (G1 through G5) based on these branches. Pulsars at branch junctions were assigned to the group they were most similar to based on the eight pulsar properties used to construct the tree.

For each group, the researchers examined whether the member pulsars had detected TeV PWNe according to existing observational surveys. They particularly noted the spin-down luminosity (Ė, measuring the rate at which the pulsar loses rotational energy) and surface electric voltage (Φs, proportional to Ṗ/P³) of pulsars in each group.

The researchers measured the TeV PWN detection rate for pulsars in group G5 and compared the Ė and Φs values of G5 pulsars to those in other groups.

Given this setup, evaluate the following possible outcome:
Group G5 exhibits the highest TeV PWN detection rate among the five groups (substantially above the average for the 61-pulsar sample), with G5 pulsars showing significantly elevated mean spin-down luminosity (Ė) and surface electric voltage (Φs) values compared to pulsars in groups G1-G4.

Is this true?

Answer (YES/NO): NO